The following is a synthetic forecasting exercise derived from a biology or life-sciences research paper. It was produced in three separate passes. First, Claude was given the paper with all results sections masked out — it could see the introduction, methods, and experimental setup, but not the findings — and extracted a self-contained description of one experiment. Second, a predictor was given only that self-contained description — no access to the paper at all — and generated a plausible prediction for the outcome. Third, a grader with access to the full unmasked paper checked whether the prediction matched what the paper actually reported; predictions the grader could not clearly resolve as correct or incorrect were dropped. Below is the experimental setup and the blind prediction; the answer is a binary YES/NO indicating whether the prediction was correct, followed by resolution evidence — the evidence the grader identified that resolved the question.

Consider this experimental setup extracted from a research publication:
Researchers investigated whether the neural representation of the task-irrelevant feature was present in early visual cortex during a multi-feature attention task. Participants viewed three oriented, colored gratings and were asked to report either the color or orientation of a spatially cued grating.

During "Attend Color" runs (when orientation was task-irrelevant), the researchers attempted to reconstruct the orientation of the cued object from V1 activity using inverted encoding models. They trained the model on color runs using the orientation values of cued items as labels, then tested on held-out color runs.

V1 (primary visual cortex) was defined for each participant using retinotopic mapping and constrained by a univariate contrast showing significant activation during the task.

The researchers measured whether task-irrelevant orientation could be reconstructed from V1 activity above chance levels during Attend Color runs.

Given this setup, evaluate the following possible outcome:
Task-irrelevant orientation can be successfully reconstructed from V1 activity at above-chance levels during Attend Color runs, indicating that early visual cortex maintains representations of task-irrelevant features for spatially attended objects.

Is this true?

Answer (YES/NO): NO